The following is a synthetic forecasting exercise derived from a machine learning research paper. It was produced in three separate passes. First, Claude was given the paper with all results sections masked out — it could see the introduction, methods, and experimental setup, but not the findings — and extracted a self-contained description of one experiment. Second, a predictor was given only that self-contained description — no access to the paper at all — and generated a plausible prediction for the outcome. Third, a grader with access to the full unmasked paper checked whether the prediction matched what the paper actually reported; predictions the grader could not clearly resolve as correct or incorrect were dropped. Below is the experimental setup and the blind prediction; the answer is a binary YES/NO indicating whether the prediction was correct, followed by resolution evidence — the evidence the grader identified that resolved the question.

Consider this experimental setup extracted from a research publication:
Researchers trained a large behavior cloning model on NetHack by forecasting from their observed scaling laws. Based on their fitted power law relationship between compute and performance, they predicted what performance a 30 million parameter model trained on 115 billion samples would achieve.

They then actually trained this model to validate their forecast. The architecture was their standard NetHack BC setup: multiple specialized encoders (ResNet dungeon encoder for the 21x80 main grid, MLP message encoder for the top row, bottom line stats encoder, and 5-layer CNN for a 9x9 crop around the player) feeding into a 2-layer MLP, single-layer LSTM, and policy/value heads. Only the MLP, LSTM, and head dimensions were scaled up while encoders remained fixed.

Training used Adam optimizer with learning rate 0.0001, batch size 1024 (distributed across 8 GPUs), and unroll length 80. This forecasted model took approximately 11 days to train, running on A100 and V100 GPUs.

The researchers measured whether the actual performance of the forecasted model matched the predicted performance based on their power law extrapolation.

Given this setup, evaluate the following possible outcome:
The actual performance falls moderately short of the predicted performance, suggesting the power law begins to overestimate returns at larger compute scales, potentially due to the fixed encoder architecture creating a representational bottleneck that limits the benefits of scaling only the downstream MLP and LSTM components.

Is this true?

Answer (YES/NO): NO